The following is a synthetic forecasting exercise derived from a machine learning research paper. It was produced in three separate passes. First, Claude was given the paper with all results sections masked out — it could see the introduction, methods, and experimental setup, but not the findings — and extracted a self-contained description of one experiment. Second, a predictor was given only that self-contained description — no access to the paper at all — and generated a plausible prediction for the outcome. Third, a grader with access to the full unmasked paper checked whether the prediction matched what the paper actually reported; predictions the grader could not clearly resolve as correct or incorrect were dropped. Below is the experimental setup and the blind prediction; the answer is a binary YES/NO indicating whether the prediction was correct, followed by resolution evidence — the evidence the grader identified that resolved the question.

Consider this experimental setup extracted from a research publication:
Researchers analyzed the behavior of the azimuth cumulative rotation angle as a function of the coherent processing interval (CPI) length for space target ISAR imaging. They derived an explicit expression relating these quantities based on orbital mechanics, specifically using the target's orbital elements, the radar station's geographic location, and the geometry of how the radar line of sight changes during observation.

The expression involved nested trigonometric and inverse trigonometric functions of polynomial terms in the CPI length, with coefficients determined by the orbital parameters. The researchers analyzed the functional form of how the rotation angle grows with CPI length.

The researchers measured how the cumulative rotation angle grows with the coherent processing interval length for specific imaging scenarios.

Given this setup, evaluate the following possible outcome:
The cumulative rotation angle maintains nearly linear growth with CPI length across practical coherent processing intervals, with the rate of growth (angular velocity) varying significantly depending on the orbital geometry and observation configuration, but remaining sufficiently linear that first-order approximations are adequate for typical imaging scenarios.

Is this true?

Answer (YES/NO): YES